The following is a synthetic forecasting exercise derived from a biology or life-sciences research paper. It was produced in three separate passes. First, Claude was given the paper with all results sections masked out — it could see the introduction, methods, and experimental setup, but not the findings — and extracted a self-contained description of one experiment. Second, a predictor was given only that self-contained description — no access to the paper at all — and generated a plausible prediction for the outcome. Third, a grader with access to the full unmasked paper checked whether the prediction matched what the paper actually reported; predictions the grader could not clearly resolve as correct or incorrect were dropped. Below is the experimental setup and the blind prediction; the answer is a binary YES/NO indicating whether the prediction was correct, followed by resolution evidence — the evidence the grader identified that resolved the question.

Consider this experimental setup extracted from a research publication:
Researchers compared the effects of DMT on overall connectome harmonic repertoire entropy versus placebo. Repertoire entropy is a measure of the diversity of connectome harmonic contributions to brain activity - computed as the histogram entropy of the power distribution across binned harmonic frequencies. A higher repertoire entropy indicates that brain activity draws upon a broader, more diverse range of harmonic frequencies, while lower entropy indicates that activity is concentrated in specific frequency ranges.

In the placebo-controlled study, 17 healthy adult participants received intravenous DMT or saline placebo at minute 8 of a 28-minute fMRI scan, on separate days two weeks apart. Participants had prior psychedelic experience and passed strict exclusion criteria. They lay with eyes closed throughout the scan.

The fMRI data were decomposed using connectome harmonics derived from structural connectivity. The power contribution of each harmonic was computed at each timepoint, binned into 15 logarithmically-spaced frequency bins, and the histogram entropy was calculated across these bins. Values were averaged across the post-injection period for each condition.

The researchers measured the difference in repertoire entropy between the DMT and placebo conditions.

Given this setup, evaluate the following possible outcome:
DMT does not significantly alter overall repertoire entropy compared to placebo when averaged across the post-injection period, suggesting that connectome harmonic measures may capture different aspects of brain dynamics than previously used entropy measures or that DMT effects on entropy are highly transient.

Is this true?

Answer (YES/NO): NO